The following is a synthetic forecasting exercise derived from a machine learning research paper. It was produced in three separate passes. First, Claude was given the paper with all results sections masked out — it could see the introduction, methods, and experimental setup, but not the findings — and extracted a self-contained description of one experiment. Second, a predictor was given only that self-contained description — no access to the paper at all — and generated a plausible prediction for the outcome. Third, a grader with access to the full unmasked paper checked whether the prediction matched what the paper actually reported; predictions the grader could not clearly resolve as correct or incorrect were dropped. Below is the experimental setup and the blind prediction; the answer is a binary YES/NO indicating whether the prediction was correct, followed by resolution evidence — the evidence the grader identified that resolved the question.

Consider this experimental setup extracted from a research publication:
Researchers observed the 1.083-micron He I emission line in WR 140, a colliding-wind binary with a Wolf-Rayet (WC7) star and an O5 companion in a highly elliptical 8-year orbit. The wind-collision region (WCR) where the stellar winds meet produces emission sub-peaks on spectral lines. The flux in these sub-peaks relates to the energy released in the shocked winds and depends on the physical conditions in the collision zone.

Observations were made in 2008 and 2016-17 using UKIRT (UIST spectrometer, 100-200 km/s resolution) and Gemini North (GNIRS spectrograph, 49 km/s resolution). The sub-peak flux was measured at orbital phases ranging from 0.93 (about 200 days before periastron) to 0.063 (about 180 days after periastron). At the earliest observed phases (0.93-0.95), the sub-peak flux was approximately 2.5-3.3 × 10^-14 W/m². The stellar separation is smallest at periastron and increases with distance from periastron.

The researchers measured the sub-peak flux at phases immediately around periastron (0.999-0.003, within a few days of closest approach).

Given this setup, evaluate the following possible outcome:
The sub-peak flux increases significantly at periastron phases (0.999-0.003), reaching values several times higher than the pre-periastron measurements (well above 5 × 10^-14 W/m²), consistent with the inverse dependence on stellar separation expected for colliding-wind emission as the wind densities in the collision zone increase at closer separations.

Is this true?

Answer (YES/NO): YES